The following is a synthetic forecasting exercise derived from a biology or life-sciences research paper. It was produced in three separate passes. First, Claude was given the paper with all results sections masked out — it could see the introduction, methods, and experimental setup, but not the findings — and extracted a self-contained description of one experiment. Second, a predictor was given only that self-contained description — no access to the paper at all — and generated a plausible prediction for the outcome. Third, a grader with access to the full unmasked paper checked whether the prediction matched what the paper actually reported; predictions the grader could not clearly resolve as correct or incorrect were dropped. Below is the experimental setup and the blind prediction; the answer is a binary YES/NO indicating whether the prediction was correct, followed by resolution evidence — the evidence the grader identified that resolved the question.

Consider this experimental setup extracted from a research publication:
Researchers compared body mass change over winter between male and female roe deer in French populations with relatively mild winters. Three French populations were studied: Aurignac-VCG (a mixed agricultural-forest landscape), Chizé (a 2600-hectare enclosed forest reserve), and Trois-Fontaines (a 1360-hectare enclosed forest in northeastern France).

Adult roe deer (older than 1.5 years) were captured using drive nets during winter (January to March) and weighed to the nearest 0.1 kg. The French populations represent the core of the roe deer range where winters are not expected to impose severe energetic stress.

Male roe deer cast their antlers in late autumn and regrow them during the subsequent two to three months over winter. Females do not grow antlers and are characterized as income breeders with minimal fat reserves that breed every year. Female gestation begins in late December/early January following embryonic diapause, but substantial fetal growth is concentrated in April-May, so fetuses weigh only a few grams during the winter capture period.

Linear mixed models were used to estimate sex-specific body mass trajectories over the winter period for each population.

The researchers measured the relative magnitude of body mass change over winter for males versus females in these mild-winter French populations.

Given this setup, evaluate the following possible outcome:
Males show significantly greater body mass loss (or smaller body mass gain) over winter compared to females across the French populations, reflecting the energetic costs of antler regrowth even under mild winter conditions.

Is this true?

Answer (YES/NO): YES